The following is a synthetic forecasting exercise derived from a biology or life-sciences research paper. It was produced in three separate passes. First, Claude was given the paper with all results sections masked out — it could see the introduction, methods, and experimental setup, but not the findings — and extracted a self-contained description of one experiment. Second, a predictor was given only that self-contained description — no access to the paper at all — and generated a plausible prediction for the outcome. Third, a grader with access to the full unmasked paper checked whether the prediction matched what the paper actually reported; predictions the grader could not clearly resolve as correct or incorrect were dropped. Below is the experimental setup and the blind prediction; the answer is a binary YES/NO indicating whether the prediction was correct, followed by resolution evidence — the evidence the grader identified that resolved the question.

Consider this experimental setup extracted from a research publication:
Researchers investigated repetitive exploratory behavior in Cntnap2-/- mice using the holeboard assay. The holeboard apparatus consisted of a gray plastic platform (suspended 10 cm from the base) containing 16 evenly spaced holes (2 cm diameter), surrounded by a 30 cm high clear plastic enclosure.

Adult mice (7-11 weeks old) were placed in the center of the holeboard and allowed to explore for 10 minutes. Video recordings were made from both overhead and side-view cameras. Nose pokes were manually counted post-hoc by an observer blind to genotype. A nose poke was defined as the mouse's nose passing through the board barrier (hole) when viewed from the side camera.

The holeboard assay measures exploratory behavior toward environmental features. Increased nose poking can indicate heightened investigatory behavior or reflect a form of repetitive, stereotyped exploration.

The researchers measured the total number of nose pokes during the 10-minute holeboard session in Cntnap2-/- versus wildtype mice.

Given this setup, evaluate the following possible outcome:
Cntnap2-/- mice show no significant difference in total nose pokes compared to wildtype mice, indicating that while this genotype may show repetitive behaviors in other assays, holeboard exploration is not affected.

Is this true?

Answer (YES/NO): NO